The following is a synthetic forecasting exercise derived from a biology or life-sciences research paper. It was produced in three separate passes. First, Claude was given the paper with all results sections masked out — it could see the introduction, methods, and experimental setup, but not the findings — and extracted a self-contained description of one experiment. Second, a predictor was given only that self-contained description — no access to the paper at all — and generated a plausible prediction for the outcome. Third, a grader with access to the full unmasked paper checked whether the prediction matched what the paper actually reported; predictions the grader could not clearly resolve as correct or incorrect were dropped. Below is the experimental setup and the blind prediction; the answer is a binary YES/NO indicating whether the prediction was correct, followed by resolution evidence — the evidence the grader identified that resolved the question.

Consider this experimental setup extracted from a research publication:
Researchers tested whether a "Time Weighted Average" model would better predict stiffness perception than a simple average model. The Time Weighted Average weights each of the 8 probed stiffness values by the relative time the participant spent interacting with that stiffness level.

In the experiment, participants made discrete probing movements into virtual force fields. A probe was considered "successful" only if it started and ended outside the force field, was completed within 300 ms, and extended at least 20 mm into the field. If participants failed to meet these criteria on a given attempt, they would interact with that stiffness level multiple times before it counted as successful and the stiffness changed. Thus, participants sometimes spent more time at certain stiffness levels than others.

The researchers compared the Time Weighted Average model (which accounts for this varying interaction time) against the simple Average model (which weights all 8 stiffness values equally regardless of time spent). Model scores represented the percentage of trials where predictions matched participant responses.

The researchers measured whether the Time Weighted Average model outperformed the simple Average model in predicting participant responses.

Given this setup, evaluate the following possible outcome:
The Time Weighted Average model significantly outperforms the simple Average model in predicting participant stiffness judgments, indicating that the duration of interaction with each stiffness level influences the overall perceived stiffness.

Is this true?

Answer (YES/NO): NO